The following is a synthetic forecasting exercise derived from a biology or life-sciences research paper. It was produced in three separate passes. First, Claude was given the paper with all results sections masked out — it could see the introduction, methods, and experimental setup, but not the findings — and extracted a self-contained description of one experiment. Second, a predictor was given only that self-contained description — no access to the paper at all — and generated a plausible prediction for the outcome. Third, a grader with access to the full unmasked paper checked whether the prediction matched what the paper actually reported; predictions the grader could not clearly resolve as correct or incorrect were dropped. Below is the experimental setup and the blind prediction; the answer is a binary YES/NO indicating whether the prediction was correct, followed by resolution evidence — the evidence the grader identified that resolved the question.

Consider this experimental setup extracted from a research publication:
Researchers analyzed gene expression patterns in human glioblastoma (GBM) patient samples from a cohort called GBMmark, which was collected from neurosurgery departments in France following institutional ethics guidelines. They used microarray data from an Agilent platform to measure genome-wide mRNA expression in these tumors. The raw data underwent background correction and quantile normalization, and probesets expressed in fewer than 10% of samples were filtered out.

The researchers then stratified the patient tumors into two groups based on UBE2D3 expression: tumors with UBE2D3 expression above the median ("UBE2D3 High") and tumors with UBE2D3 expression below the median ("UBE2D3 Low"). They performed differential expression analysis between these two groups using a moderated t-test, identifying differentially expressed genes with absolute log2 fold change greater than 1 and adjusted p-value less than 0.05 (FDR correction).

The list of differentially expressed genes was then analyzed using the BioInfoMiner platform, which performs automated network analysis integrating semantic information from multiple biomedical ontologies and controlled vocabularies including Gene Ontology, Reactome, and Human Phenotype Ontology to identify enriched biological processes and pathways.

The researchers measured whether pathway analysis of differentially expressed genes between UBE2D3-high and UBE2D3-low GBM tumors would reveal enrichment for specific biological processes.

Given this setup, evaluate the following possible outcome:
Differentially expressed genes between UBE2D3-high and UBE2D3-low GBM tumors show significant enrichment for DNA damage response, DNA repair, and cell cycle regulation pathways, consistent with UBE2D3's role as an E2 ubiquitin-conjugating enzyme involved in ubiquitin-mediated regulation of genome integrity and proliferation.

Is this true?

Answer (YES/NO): NO